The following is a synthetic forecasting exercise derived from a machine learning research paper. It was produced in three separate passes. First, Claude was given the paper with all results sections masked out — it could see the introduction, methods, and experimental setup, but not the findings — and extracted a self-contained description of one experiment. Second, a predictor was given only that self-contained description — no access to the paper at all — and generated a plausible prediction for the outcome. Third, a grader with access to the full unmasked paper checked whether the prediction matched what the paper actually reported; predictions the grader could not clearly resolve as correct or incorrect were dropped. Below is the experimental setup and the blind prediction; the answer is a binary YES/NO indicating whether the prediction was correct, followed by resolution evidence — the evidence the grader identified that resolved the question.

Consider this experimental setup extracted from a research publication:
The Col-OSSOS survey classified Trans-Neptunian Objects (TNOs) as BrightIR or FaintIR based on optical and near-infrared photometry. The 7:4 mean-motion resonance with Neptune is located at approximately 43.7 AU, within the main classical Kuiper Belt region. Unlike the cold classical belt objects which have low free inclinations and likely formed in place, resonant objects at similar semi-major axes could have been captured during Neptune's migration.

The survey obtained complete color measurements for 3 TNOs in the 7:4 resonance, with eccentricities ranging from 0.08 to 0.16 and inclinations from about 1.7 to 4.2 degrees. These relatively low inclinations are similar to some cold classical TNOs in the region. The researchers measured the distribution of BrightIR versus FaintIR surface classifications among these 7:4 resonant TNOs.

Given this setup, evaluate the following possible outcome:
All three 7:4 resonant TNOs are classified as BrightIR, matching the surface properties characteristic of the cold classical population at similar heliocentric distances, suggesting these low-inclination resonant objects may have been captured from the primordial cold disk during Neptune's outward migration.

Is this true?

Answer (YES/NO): NO